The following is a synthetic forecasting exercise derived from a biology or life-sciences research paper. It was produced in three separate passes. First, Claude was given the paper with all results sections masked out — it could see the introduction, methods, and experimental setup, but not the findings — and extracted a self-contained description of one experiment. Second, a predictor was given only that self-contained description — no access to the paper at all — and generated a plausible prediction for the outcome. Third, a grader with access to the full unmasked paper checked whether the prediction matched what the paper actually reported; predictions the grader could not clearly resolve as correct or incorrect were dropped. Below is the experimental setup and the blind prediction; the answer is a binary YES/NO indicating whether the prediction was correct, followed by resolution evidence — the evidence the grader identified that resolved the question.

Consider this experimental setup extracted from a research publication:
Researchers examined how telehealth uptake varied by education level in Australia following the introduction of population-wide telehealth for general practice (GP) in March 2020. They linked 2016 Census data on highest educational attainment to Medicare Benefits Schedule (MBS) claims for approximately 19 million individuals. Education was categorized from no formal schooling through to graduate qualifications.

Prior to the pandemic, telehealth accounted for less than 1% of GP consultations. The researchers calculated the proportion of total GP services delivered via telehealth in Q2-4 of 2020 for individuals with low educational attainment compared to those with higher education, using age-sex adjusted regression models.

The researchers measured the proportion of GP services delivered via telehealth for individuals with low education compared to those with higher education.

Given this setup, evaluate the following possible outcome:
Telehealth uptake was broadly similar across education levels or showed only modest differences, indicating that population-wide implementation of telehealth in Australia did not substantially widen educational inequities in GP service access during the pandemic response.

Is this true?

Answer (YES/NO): NO